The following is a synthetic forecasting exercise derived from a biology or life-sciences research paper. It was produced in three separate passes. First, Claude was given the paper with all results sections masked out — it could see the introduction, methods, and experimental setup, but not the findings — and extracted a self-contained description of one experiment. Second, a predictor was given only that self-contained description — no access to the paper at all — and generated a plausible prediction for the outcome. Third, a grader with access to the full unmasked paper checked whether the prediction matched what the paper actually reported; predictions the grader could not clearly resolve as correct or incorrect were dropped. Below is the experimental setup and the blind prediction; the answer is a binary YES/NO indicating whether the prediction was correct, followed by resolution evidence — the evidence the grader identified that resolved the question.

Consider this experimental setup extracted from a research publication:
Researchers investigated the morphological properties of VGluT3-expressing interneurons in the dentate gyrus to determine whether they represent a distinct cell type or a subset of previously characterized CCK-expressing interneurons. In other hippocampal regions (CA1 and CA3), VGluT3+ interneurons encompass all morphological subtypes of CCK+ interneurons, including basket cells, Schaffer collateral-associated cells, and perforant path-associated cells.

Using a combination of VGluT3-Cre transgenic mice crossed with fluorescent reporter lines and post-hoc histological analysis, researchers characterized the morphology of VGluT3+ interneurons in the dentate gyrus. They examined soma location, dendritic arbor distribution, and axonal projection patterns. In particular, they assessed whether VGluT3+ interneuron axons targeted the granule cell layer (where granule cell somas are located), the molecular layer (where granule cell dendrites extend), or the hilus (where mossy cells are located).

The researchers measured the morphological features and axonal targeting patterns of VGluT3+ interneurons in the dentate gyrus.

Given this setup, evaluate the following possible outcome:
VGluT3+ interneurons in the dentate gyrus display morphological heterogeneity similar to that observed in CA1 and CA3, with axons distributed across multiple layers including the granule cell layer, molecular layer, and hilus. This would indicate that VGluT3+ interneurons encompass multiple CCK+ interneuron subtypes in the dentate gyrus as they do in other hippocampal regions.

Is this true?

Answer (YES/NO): NO